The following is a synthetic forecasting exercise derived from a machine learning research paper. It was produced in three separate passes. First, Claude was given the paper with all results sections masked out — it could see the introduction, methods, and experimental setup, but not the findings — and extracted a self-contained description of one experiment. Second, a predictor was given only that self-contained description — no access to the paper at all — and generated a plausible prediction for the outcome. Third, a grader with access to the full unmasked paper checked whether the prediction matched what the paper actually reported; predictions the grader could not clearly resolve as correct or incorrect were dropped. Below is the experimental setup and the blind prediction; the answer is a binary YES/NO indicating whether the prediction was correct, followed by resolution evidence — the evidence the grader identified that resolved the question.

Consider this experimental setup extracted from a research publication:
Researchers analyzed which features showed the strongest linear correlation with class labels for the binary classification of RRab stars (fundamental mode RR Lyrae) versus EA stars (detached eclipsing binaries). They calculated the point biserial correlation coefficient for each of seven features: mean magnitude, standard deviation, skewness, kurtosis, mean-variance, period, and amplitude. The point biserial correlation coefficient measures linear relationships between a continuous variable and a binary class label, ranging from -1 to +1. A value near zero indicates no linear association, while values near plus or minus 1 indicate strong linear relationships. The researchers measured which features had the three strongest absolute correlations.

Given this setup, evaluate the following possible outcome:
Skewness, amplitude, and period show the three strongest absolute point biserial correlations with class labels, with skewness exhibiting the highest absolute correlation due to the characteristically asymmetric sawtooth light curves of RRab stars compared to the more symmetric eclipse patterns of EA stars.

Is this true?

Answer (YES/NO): NO